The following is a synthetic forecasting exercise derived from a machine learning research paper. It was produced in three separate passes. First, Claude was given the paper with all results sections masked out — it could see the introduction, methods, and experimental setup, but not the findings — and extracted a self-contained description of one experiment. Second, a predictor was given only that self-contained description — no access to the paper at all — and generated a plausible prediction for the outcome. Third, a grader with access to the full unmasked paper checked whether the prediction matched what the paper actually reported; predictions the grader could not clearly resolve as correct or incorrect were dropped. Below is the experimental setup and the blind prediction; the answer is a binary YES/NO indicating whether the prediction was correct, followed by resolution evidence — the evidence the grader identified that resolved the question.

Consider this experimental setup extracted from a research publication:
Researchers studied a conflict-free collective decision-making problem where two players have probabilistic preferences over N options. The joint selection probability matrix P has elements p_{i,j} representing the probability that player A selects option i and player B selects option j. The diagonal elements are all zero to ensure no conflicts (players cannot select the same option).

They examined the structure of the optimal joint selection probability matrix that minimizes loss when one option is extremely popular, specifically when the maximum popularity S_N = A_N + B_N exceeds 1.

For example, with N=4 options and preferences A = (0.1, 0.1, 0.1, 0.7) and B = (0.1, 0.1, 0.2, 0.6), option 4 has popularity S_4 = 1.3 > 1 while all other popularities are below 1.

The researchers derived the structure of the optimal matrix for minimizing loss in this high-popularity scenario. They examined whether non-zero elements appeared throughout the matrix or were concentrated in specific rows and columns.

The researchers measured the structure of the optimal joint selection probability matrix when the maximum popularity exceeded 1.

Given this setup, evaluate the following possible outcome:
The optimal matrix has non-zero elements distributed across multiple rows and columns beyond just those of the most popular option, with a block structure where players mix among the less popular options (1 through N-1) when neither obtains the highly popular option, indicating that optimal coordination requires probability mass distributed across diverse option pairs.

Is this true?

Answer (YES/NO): NO